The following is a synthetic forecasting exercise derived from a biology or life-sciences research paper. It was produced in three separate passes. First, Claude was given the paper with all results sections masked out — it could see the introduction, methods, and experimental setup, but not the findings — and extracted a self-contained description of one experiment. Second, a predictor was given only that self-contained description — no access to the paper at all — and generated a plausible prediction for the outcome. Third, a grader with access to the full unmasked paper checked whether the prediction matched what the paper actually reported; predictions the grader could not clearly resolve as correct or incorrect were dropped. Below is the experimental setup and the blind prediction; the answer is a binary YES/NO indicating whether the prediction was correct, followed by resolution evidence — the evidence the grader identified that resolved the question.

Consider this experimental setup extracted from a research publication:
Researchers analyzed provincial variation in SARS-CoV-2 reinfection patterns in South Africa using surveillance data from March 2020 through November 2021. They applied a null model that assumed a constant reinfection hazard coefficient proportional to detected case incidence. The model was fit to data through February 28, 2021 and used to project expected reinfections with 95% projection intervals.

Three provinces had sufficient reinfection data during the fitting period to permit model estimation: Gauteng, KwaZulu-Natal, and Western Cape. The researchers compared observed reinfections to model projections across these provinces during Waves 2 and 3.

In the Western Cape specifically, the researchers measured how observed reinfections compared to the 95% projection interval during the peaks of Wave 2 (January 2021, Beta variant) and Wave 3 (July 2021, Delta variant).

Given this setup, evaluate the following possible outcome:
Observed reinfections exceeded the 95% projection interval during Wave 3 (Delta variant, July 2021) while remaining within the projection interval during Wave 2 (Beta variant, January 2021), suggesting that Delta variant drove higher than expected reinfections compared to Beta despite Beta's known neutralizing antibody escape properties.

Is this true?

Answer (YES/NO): NO